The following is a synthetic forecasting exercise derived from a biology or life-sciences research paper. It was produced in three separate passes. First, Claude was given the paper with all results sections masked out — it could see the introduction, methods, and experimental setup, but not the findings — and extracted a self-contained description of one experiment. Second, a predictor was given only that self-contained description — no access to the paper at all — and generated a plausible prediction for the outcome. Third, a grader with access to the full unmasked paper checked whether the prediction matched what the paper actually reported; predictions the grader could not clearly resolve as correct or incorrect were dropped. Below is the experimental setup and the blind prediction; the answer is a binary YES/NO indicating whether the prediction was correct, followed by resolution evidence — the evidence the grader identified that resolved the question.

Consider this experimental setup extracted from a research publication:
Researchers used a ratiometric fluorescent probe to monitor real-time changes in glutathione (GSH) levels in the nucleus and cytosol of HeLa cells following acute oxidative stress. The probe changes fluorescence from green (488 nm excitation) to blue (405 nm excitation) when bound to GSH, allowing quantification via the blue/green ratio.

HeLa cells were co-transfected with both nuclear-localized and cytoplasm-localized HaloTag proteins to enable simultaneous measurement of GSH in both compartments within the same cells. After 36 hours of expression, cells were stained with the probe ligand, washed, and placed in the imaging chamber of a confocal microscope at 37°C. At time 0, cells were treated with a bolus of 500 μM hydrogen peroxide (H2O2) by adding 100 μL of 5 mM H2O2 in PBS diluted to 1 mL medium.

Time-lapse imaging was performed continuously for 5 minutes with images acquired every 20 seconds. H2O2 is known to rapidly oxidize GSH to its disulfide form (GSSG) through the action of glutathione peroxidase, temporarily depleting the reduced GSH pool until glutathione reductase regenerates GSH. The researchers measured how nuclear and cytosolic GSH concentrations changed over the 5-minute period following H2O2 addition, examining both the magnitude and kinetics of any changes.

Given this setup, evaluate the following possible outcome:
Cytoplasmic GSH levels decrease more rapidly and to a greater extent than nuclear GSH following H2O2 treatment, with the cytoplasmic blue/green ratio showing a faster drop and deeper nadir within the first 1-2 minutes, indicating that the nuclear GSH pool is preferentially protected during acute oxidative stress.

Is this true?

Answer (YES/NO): NO